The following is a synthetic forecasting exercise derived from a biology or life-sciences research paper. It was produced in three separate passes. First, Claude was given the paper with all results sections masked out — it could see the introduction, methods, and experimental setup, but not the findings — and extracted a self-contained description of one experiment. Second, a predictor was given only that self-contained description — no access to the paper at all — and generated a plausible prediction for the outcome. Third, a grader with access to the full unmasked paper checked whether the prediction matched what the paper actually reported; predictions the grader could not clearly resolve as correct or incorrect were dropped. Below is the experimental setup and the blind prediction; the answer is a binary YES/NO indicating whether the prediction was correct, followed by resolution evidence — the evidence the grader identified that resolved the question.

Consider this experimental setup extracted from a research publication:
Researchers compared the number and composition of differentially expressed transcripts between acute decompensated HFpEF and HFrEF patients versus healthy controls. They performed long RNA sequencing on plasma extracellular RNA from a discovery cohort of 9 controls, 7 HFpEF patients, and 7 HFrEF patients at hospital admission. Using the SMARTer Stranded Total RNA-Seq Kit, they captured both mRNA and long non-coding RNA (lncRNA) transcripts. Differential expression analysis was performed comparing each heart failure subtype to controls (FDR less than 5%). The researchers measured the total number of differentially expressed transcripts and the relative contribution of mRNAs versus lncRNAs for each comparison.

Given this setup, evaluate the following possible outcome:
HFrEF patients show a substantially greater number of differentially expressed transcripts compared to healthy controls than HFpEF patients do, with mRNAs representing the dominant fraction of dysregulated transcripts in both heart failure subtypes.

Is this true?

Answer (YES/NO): NO